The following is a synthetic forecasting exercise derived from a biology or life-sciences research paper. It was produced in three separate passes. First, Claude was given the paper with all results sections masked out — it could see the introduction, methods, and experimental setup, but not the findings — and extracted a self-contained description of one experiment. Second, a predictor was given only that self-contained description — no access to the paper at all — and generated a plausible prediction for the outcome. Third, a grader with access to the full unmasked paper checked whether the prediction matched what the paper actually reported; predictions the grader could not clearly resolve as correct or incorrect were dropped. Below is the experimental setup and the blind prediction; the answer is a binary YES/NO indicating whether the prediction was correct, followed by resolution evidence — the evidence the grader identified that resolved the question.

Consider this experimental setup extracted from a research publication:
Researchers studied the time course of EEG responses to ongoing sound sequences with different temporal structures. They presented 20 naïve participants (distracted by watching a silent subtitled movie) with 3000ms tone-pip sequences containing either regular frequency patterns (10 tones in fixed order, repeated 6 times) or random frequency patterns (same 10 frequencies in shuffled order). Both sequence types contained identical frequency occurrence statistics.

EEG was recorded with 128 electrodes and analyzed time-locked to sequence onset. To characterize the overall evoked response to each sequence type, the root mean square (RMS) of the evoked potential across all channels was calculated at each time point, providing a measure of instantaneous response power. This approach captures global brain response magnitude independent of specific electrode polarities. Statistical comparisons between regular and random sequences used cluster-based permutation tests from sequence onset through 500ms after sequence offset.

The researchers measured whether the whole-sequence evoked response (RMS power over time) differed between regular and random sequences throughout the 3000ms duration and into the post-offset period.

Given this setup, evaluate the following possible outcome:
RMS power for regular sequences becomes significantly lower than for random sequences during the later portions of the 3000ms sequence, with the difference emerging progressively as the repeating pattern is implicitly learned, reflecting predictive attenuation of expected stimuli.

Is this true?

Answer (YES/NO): NO